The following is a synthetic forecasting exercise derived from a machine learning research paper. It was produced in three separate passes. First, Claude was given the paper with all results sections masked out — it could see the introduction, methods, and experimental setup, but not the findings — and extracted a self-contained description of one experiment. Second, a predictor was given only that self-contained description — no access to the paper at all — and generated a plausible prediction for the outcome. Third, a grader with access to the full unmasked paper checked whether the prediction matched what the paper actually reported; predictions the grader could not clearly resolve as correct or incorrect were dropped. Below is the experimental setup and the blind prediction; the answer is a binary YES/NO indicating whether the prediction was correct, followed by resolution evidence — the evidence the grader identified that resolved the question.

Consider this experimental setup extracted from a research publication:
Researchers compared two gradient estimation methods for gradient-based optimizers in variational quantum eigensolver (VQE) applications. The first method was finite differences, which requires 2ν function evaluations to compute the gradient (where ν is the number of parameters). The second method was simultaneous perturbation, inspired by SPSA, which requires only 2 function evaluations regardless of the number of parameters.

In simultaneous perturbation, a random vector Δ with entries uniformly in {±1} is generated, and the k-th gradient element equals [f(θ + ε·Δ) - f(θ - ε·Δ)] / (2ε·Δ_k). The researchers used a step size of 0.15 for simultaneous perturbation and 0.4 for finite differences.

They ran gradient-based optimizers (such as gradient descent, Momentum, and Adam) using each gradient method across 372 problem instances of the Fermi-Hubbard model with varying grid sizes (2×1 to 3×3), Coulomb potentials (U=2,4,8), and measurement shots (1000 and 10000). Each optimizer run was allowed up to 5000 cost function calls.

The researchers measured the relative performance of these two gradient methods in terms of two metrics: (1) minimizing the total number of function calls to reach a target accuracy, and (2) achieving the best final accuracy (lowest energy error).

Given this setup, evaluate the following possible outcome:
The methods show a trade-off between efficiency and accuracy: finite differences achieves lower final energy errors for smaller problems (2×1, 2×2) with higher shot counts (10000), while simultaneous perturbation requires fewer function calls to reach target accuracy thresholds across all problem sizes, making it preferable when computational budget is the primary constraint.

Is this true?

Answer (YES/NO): NO